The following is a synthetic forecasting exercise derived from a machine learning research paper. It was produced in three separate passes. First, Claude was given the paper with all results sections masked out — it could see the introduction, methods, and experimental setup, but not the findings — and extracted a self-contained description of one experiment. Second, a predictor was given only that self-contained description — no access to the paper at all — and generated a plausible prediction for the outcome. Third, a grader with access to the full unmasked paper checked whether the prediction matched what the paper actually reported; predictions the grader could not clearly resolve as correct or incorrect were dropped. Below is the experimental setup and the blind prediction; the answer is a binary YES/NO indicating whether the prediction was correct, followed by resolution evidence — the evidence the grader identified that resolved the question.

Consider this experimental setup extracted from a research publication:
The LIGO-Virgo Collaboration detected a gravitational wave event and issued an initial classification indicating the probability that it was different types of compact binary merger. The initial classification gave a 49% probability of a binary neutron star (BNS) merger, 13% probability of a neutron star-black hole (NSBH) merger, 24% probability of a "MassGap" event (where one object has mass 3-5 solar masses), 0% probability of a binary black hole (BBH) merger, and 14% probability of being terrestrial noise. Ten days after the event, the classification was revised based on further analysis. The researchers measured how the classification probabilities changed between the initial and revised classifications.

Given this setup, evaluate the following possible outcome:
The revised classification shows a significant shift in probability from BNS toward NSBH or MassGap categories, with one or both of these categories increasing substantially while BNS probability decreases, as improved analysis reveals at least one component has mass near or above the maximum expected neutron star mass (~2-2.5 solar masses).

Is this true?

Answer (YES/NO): YES